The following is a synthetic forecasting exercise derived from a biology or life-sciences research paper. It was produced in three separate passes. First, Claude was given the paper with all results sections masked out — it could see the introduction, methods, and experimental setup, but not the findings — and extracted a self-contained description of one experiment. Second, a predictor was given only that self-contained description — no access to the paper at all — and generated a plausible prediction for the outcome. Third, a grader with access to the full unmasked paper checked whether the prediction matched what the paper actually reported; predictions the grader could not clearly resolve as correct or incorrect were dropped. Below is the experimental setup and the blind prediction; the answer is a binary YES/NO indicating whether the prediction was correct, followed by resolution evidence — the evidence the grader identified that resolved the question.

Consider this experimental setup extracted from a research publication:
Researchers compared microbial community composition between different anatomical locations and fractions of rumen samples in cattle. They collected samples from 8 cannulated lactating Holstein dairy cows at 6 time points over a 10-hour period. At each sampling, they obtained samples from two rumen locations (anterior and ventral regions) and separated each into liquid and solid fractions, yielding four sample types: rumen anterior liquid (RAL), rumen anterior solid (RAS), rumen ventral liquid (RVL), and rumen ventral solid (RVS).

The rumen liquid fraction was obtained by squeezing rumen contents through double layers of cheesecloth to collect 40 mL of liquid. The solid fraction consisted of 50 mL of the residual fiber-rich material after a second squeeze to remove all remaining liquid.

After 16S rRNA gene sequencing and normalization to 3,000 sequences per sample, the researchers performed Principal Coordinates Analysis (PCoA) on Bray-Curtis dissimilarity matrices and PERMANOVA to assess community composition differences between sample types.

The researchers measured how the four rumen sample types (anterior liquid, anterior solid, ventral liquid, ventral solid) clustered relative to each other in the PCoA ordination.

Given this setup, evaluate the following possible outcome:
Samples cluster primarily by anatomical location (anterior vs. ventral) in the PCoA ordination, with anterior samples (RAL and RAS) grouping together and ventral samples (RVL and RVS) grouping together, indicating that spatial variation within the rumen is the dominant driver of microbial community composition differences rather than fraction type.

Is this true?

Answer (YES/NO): NO